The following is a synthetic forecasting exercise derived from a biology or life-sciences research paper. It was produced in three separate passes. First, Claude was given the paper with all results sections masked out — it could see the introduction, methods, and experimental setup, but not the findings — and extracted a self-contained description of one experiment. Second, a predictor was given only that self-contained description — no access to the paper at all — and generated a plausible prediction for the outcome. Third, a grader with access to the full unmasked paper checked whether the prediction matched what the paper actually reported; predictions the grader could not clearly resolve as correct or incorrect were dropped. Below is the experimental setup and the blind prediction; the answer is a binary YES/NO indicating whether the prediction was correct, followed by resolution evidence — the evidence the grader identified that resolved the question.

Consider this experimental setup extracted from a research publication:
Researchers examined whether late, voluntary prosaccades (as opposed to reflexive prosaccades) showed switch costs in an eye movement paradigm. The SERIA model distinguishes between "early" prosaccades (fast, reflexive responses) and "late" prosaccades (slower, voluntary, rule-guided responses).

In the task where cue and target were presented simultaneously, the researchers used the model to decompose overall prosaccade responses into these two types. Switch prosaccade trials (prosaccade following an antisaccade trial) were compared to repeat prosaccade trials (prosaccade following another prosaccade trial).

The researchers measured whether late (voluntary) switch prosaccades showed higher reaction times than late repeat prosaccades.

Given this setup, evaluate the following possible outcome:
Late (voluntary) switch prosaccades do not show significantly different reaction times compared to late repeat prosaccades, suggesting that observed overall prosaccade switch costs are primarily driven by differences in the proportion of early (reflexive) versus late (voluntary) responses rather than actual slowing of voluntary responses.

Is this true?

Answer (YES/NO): NO